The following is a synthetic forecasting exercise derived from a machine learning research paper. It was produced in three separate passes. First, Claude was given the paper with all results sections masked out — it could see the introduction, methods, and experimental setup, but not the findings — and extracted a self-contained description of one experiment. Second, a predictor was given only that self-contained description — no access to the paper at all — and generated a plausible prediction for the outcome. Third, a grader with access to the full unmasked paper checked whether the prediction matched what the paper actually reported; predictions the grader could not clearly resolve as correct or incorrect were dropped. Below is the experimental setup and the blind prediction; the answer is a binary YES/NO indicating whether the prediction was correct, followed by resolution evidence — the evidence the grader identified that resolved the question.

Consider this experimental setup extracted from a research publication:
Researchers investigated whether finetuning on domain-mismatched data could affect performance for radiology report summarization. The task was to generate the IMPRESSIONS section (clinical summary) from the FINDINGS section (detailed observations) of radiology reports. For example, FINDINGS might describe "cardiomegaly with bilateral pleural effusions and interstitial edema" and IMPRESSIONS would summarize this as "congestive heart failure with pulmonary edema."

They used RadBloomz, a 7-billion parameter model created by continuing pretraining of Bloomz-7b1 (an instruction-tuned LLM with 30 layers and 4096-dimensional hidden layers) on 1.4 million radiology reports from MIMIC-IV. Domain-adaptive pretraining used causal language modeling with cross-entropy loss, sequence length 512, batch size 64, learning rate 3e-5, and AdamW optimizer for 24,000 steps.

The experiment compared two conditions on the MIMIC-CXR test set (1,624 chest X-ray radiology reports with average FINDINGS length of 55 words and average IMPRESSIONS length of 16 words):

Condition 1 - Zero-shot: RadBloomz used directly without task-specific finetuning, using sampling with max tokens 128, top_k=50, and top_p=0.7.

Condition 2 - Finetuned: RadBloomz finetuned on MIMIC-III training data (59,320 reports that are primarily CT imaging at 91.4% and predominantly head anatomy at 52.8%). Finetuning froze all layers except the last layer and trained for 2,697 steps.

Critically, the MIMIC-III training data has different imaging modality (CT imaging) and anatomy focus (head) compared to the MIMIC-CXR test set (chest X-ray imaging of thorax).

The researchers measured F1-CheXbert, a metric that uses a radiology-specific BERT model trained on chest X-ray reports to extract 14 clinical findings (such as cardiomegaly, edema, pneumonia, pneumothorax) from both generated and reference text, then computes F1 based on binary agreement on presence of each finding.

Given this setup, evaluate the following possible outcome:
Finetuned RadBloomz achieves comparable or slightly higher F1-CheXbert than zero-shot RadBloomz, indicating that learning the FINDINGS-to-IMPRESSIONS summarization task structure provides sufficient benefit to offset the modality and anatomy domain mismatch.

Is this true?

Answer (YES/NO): NO